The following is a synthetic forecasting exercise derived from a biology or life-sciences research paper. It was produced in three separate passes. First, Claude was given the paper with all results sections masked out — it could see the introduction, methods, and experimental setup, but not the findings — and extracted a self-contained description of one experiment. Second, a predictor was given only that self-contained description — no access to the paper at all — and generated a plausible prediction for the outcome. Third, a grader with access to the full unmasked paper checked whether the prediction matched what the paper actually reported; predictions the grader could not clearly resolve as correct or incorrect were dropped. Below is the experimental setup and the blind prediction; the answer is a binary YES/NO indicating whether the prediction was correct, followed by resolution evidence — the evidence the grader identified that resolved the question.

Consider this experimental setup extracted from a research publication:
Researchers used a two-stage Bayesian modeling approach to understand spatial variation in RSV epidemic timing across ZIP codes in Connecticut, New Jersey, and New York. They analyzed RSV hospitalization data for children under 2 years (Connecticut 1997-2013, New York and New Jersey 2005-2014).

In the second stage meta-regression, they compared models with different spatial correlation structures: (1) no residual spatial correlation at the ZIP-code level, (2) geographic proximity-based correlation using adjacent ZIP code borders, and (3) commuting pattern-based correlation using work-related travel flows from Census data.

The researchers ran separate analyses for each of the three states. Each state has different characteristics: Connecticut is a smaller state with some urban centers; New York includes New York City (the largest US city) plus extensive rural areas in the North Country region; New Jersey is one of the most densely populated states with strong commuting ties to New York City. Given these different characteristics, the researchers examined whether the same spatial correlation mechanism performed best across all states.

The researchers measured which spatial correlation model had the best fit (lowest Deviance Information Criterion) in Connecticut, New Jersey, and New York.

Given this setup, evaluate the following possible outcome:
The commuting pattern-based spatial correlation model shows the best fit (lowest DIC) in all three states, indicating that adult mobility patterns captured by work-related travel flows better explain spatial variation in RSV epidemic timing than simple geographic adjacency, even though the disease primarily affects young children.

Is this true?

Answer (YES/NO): NO